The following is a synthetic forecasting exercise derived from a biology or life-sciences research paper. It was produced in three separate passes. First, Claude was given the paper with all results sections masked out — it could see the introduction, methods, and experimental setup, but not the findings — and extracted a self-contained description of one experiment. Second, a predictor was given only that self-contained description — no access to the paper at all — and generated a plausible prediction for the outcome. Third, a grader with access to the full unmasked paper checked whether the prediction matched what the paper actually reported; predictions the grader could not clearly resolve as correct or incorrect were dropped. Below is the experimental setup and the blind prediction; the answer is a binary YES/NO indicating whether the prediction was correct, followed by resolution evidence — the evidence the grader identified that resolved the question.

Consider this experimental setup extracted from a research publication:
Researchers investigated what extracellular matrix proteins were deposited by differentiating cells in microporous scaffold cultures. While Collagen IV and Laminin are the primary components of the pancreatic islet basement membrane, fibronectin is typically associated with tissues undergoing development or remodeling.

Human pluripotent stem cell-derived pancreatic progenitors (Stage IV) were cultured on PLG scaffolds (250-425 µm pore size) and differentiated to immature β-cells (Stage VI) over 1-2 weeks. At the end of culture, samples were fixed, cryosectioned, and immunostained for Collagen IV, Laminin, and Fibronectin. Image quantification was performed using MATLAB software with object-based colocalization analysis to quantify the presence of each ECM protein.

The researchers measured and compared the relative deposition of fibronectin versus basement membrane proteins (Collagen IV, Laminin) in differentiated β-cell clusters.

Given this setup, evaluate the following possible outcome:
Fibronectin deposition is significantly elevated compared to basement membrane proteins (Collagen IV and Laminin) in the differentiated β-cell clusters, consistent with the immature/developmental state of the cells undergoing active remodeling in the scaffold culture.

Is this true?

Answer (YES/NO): NO